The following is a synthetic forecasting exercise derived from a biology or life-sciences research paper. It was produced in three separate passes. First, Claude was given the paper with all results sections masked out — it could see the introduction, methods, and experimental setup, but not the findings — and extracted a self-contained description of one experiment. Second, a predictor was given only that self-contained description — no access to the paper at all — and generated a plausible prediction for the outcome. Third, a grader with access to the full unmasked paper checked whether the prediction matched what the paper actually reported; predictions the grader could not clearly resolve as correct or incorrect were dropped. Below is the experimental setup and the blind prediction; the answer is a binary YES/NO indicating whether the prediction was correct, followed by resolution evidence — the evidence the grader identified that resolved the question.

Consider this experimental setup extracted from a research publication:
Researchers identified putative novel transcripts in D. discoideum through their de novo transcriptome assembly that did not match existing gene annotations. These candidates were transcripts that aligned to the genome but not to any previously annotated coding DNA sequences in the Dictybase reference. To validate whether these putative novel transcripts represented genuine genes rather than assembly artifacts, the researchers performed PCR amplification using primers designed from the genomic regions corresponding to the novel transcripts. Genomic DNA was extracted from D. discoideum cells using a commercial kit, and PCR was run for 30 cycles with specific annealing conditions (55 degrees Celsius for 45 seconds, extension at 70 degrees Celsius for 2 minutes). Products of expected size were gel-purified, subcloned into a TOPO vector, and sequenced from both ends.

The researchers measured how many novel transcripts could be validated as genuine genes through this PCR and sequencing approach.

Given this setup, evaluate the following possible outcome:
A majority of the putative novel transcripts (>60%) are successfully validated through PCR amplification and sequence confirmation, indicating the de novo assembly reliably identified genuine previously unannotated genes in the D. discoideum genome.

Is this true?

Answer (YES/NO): YES